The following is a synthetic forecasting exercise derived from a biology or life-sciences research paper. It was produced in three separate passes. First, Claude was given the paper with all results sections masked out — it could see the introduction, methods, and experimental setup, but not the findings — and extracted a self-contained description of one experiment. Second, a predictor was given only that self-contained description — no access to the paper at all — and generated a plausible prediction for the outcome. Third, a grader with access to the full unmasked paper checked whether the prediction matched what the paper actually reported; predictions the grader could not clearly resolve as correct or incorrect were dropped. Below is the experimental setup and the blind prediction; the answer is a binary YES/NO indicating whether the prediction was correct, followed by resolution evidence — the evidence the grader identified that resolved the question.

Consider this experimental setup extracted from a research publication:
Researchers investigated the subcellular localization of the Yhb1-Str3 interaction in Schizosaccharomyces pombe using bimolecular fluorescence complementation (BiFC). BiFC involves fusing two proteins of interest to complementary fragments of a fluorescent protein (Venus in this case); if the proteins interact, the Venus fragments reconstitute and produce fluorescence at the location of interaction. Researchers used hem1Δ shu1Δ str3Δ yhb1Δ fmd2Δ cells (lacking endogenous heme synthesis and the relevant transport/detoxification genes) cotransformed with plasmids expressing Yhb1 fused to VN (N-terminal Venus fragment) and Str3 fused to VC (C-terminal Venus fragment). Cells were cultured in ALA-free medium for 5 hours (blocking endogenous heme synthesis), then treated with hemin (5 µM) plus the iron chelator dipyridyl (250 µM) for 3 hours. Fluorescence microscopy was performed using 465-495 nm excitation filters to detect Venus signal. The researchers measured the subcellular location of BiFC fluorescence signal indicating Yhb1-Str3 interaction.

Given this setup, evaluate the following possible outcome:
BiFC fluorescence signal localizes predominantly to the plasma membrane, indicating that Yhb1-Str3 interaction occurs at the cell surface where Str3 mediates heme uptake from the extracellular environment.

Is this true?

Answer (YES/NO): YES